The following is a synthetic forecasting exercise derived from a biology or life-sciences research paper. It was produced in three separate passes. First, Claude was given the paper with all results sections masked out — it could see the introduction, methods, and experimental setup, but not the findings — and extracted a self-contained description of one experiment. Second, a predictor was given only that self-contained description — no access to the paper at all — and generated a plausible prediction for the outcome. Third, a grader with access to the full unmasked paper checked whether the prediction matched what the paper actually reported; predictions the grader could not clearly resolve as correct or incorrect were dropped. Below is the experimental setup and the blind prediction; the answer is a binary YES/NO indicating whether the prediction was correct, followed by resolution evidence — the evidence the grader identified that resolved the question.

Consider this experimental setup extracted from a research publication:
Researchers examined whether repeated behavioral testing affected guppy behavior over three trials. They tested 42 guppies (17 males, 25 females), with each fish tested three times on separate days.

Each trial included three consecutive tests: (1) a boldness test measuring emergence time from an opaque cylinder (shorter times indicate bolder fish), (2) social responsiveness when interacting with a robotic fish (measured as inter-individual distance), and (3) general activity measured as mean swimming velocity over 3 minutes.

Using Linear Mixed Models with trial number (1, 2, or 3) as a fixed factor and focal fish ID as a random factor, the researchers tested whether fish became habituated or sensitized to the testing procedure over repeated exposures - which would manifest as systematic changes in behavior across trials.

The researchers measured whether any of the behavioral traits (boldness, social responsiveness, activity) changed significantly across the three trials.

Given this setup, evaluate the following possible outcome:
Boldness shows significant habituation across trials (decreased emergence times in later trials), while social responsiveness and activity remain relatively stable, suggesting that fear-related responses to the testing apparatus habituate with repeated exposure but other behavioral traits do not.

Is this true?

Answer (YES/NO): NO